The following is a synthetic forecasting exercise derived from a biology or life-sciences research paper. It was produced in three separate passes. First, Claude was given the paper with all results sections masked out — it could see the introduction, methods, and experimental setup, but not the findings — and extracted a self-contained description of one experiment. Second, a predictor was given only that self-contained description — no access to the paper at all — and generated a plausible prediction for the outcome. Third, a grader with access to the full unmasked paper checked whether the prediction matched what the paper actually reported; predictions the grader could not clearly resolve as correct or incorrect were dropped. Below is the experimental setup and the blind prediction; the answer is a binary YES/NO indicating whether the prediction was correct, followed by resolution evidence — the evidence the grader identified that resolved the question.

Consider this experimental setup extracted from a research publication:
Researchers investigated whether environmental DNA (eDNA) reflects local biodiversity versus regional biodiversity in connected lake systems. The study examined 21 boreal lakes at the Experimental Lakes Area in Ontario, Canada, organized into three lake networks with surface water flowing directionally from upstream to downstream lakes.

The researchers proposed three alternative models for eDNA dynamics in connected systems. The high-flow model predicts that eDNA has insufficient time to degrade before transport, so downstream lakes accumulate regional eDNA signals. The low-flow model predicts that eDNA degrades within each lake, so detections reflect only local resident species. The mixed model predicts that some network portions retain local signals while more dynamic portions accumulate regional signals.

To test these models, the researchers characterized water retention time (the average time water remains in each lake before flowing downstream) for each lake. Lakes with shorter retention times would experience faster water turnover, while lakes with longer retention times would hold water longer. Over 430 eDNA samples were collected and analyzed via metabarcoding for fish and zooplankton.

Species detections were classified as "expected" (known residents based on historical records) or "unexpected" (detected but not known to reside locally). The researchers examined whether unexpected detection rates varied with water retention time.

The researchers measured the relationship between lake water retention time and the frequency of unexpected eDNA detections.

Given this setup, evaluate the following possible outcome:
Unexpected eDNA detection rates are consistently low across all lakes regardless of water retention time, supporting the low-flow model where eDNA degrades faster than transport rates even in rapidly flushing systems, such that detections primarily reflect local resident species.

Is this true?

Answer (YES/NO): NO